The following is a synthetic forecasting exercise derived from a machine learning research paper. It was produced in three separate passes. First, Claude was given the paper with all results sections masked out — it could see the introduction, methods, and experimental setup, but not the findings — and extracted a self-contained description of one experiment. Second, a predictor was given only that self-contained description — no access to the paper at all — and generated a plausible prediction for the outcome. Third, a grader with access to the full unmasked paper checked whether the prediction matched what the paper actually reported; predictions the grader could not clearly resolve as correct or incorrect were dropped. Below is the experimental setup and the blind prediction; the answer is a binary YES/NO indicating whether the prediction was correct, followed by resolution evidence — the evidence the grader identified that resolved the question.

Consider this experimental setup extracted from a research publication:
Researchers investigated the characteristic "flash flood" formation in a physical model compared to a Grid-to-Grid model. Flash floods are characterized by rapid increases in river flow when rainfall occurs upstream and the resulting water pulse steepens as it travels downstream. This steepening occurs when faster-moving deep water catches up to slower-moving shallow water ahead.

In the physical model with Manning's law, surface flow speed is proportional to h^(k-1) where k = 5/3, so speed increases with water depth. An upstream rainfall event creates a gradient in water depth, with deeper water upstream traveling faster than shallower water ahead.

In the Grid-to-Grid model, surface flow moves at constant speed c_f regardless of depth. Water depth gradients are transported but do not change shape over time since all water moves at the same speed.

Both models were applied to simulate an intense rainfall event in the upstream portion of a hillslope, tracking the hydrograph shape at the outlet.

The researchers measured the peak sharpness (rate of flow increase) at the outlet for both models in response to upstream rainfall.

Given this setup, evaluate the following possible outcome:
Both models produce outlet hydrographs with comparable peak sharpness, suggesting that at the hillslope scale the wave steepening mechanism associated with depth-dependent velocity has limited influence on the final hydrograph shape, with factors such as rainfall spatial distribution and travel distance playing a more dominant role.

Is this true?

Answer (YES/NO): NO